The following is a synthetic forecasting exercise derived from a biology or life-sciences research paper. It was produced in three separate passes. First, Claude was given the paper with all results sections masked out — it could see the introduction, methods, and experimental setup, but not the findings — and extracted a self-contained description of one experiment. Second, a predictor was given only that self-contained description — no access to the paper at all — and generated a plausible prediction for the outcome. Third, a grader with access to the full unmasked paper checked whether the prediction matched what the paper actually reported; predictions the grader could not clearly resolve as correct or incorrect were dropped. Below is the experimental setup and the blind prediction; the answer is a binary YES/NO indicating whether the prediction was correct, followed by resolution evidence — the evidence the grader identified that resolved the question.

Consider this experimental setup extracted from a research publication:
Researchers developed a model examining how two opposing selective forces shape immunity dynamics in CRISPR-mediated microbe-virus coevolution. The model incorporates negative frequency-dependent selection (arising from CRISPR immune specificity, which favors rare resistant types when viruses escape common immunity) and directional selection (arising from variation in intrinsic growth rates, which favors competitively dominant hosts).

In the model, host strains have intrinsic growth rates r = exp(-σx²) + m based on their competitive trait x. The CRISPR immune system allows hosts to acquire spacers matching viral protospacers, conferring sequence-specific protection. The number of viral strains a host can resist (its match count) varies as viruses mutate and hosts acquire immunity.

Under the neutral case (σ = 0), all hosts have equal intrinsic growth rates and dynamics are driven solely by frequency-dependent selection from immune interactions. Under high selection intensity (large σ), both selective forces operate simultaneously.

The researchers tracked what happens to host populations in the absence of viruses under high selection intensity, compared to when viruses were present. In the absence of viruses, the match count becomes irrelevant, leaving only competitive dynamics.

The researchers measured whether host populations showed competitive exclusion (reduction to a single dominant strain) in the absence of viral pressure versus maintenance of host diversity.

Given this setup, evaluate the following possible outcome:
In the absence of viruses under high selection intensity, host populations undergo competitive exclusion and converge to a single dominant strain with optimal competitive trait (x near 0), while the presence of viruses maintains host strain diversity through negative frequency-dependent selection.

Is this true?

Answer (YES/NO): YES